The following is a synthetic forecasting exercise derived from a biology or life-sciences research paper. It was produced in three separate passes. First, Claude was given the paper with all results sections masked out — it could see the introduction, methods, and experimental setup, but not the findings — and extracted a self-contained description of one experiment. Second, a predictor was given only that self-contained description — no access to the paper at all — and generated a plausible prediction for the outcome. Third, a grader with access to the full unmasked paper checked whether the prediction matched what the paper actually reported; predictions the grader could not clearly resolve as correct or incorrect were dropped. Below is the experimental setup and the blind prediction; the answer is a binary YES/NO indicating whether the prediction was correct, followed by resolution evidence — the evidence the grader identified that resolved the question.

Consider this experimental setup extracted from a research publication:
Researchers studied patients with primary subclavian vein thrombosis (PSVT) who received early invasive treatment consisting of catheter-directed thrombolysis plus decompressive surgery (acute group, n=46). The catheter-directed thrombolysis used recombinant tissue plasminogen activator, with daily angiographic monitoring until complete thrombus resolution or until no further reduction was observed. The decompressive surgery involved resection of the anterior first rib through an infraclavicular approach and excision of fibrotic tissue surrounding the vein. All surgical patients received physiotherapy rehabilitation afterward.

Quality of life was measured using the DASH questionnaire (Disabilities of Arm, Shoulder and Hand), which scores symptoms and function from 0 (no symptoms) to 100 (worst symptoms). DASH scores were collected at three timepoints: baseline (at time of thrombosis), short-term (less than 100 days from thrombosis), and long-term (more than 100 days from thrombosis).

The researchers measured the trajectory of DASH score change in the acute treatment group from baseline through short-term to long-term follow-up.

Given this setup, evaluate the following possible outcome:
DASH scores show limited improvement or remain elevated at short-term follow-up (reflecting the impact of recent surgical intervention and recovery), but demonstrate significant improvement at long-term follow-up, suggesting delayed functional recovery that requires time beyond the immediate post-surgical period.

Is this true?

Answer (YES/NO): YES